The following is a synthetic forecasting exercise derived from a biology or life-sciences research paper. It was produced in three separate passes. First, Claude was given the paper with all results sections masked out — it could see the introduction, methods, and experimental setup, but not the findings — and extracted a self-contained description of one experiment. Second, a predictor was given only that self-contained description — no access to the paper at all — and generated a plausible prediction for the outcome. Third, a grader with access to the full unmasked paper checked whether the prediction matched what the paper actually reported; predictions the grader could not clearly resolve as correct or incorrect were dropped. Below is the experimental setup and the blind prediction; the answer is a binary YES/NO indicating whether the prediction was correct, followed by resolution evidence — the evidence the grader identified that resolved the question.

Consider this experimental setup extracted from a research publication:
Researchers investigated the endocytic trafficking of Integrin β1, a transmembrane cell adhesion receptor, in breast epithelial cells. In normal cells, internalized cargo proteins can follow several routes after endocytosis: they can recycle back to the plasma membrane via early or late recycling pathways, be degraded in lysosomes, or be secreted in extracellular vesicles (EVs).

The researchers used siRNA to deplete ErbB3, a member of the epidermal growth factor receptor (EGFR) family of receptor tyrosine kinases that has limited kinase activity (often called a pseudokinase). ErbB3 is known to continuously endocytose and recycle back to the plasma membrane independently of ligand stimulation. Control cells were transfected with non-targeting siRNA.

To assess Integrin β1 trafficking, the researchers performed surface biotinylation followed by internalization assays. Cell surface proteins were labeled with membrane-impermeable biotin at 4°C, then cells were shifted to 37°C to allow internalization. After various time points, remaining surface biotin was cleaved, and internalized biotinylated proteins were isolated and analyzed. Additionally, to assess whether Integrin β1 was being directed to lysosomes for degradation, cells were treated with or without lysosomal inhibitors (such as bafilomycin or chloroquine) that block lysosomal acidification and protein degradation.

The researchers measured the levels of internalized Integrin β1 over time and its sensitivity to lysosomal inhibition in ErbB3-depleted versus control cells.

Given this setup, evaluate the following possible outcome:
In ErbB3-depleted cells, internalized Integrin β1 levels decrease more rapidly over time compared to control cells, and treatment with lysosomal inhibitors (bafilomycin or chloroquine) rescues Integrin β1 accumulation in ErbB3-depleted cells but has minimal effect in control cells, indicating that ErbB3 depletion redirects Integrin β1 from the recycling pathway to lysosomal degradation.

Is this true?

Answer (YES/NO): NO